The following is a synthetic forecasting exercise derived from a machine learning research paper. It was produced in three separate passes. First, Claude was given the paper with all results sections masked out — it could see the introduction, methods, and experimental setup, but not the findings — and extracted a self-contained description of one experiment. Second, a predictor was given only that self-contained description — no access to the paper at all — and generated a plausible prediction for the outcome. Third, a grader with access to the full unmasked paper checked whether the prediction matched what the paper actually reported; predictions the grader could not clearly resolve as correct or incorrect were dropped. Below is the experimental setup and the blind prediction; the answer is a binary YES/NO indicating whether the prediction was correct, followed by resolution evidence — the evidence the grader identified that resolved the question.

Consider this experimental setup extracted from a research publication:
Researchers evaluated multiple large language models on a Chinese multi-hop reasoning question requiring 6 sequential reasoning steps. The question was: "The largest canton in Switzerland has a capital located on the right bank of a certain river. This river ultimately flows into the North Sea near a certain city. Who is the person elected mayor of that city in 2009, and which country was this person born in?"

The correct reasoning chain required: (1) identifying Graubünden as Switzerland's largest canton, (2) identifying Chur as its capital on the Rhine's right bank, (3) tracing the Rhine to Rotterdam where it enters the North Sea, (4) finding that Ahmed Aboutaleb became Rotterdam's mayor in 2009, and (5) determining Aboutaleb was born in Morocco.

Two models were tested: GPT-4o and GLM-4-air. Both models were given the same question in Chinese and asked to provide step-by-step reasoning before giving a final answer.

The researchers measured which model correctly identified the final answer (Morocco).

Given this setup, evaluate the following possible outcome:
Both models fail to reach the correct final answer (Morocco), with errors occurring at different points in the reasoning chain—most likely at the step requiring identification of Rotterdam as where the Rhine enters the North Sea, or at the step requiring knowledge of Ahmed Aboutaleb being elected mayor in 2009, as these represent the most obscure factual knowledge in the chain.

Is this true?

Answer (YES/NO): NO